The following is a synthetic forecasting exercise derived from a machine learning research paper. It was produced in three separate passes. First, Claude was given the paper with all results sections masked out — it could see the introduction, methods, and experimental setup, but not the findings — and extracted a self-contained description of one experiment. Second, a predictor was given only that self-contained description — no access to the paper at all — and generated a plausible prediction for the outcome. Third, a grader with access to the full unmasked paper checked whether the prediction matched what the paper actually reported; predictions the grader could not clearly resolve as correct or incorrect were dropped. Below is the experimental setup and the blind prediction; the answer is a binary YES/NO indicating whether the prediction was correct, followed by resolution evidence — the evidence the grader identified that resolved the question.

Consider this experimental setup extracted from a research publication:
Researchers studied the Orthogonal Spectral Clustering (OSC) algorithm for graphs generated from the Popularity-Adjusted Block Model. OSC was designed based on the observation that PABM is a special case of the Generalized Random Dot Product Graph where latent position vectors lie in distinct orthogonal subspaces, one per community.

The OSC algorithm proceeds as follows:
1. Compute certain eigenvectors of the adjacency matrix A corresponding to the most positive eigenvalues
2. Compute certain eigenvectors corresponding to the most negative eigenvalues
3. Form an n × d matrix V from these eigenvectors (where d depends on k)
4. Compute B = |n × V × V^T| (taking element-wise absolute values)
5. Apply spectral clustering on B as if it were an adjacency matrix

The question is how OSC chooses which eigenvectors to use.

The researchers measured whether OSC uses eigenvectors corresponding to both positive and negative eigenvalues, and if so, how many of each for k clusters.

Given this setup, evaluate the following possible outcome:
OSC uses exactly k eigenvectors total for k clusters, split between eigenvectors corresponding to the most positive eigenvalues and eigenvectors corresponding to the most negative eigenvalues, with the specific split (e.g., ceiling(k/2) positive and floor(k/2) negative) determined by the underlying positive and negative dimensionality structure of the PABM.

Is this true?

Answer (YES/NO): NO